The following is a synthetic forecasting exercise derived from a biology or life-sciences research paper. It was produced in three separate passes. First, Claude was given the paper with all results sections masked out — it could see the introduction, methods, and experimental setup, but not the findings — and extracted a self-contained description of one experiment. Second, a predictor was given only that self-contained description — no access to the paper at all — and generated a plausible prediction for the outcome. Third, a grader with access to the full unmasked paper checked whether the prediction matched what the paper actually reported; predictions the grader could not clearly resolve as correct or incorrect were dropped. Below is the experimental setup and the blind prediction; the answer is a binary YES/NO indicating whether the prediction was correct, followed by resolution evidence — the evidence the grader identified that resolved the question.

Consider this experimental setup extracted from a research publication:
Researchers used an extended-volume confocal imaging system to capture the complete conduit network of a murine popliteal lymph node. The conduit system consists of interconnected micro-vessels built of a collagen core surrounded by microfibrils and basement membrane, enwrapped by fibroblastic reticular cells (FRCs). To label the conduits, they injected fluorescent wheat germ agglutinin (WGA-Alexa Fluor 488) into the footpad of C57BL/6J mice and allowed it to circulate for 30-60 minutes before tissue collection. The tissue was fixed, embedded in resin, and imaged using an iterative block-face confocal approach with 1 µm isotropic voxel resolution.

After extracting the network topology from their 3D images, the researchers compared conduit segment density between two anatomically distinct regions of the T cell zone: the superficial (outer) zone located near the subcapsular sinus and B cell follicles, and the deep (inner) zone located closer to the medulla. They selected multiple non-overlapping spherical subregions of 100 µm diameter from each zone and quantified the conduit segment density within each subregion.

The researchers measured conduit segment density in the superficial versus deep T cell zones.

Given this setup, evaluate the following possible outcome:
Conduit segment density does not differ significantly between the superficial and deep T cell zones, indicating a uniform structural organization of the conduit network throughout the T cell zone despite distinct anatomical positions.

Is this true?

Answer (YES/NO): NO